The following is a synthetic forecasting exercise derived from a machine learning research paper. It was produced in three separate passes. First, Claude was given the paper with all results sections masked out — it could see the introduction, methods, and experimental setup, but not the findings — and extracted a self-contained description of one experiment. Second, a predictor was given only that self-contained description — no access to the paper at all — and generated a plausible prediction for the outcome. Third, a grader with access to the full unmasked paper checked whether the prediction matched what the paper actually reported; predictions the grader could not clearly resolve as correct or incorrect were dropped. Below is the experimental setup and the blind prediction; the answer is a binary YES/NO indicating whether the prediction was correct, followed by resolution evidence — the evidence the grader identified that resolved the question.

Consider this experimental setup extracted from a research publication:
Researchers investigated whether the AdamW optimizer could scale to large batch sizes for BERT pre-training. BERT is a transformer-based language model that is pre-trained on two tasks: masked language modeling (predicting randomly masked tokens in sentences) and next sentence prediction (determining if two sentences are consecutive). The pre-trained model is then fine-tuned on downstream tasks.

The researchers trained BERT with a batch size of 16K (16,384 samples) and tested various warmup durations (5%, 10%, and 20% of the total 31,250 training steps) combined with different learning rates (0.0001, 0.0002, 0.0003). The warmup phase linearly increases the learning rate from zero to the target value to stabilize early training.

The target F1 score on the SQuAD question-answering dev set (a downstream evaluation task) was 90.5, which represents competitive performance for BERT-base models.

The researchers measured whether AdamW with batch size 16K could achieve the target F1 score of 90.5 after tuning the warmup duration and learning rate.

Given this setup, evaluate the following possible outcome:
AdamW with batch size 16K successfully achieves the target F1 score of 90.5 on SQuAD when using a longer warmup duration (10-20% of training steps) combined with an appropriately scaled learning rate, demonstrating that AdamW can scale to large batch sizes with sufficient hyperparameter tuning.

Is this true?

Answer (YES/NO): NO